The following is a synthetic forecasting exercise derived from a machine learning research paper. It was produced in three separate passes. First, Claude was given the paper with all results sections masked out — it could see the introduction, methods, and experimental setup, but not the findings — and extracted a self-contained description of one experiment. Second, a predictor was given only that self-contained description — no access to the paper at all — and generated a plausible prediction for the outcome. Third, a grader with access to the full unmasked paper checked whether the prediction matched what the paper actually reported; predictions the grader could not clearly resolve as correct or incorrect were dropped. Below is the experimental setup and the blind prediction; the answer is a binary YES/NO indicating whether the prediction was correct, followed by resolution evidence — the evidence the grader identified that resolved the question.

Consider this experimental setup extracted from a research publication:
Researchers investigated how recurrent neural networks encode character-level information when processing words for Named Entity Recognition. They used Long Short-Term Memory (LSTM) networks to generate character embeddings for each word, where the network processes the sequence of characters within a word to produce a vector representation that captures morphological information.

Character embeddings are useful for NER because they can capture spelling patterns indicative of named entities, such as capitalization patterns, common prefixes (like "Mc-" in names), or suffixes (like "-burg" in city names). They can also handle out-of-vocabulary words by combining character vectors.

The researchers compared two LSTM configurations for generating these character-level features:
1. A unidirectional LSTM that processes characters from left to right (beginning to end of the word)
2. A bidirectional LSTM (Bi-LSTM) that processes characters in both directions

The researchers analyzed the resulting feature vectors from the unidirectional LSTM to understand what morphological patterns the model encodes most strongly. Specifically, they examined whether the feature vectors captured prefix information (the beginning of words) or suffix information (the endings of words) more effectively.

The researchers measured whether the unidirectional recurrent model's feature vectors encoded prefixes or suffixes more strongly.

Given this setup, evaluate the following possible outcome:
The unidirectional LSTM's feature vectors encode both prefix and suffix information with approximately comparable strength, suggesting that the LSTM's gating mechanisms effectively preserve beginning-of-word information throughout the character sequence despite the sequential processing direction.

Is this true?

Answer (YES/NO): NO